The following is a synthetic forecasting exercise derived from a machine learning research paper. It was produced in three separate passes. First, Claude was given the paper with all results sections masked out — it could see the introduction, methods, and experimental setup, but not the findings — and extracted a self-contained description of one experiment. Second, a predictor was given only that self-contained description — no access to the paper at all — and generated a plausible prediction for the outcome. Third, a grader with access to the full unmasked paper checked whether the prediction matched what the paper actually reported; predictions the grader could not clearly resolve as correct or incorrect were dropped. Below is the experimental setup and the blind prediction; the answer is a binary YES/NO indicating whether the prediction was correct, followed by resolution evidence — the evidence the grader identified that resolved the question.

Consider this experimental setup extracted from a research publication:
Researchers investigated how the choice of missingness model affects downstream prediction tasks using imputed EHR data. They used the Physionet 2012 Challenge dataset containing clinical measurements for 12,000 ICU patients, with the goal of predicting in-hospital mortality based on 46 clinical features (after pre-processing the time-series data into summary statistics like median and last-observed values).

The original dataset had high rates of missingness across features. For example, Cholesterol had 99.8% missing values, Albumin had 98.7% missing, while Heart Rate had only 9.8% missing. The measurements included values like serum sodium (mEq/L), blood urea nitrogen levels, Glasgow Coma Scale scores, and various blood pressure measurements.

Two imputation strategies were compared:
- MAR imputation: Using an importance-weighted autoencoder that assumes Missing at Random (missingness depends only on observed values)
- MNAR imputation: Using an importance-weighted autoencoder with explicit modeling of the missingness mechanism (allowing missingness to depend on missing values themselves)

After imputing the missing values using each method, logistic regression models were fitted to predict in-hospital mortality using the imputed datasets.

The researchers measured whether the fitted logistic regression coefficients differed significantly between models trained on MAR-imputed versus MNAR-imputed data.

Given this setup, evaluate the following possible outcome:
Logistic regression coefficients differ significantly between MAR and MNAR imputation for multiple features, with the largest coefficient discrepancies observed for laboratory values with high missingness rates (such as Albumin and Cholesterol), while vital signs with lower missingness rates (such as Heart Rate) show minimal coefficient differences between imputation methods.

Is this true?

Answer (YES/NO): NO